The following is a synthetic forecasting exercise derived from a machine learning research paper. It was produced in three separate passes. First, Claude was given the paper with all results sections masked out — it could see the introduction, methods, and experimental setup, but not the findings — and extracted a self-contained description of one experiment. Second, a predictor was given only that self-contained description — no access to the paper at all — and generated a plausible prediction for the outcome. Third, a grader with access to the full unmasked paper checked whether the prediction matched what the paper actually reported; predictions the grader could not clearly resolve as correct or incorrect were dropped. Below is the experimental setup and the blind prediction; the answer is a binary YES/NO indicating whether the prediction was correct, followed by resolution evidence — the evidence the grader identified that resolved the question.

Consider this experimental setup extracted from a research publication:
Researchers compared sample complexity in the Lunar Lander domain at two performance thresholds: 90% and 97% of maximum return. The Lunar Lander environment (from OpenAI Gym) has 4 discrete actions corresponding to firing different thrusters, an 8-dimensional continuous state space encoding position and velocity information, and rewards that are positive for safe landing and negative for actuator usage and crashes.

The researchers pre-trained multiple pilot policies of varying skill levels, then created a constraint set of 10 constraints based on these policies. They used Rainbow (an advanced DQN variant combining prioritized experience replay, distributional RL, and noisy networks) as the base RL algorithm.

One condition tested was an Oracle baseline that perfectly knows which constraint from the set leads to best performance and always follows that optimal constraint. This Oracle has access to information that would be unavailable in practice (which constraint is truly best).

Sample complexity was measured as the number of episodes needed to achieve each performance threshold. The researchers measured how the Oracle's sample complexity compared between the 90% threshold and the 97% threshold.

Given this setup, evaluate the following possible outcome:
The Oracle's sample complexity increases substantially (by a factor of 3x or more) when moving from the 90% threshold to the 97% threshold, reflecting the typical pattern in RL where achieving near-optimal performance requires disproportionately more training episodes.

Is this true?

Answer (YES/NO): YES